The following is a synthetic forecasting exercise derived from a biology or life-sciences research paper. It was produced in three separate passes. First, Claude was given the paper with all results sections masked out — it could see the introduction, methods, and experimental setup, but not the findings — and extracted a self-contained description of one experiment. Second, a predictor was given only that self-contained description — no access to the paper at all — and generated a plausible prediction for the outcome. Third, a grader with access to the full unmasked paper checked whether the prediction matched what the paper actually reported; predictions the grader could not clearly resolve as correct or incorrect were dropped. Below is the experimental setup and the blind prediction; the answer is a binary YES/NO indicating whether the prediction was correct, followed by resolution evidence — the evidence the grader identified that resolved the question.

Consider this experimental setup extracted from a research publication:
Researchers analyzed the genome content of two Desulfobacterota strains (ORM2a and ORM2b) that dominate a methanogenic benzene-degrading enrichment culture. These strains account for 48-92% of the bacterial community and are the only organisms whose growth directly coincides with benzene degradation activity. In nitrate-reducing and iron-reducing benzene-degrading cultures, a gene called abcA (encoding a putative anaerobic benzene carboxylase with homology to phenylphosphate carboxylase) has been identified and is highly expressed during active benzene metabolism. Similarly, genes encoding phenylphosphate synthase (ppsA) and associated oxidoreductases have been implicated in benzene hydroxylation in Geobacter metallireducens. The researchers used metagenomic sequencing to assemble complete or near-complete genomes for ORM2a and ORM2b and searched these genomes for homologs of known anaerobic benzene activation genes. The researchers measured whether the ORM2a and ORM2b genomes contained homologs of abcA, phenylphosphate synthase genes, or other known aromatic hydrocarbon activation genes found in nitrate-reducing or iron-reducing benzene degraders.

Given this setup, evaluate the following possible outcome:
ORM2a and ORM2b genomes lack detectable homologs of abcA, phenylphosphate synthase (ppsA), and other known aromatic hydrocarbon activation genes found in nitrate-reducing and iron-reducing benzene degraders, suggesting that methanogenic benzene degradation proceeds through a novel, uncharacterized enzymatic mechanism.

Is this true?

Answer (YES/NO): YES